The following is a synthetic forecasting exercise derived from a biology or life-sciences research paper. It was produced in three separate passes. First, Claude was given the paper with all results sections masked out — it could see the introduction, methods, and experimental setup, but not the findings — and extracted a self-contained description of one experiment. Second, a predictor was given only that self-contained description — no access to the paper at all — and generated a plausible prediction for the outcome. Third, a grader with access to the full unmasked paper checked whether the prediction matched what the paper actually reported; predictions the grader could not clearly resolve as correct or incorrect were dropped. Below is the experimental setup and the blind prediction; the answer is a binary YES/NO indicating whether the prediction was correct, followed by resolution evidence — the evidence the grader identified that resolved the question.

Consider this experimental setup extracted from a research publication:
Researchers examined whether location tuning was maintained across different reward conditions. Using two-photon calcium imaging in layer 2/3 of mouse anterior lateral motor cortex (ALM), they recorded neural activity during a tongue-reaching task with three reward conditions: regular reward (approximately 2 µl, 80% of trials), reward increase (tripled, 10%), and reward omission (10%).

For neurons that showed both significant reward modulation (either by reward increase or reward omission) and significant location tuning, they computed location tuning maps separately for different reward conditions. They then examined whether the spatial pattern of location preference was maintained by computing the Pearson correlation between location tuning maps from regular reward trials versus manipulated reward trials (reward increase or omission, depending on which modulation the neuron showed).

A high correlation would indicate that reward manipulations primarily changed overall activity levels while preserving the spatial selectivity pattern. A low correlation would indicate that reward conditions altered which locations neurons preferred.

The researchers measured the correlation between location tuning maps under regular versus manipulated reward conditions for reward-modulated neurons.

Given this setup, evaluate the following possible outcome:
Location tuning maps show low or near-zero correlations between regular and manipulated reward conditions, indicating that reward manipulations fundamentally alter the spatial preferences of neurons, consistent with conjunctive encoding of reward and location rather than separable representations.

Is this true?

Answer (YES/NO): NO